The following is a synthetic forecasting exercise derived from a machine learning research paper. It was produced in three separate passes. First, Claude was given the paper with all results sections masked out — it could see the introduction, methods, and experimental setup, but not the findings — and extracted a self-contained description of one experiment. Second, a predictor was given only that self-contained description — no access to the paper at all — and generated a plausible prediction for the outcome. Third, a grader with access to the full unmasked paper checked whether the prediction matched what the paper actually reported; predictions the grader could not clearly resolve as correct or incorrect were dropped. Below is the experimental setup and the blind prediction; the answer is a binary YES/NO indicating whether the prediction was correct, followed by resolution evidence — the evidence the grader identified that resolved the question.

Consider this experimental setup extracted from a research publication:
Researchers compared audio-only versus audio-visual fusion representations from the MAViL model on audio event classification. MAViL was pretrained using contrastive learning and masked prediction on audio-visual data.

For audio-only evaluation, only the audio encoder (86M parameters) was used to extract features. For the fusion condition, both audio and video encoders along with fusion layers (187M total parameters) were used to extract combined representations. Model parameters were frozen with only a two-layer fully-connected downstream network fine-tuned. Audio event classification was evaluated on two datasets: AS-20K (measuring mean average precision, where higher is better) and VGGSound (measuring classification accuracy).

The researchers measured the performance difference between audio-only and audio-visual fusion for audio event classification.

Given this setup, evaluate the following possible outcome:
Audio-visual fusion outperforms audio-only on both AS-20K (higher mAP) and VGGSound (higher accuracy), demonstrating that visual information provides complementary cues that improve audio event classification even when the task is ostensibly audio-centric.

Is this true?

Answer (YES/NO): YES